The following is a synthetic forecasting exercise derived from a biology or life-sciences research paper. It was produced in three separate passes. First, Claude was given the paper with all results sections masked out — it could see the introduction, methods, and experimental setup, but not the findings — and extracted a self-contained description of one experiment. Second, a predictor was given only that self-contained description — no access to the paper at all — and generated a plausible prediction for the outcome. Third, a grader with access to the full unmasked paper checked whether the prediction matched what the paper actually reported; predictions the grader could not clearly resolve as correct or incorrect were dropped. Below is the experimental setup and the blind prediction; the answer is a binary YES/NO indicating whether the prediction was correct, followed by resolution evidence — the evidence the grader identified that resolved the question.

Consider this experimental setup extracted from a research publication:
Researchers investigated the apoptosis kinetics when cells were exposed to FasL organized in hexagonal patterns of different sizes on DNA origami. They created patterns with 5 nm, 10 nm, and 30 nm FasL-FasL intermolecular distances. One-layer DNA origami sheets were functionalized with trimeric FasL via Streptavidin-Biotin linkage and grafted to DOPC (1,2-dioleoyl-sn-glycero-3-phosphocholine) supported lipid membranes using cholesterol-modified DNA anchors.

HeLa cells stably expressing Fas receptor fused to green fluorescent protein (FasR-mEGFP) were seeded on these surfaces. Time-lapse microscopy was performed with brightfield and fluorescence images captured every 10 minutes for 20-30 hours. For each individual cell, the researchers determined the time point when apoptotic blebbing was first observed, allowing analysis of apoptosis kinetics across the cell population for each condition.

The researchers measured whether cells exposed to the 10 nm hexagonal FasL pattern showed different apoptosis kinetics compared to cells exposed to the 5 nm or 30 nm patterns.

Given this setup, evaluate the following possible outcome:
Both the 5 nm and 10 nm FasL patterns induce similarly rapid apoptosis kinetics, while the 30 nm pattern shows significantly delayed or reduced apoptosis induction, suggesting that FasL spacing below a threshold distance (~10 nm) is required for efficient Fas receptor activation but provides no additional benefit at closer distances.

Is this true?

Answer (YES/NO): NO